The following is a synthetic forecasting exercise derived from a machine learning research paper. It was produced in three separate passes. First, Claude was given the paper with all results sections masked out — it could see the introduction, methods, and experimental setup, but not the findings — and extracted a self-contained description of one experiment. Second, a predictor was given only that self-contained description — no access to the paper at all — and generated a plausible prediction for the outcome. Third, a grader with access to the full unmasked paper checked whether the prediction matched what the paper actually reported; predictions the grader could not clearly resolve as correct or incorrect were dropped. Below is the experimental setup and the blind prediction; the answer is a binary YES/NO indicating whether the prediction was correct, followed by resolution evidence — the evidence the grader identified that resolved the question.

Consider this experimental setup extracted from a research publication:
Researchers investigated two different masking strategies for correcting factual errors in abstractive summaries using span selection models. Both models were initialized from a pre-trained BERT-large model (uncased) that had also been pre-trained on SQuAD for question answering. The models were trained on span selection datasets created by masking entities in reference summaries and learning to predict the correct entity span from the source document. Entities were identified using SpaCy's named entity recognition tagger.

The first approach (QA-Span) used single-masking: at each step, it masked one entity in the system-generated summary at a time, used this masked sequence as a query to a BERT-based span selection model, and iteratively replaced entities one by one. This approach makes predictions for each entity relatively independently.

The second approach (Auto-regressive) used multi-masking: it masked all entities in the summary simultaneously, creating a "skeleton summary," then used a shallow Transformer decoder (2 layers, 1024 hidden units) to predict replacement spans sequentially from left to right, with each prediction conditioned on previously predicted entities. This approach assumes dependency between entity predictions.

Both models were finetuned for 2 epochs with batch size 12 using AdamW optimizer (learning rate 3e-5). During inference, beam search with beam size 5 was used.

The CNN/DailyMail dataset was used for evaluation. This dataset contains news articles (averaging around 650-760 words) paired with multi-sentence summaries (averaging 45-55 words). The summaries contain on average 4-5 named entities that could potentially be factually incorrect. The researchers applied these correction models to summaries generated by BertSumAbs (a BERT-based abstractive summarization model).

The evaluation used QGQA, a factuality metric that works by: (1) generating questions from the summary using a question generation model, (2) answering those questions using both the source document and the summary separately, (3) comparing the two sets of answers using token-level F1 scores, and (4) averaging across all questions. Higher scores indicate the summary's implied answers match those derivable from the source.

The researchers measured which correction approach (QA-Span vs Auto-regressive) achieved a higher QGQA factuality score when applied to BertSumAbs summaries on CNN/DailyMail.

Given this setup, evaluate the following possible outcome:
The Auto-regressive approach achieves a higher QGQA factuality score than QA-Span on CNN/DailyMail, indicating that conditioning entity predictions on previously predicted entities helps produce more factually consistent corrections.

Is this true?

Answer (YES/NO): NO